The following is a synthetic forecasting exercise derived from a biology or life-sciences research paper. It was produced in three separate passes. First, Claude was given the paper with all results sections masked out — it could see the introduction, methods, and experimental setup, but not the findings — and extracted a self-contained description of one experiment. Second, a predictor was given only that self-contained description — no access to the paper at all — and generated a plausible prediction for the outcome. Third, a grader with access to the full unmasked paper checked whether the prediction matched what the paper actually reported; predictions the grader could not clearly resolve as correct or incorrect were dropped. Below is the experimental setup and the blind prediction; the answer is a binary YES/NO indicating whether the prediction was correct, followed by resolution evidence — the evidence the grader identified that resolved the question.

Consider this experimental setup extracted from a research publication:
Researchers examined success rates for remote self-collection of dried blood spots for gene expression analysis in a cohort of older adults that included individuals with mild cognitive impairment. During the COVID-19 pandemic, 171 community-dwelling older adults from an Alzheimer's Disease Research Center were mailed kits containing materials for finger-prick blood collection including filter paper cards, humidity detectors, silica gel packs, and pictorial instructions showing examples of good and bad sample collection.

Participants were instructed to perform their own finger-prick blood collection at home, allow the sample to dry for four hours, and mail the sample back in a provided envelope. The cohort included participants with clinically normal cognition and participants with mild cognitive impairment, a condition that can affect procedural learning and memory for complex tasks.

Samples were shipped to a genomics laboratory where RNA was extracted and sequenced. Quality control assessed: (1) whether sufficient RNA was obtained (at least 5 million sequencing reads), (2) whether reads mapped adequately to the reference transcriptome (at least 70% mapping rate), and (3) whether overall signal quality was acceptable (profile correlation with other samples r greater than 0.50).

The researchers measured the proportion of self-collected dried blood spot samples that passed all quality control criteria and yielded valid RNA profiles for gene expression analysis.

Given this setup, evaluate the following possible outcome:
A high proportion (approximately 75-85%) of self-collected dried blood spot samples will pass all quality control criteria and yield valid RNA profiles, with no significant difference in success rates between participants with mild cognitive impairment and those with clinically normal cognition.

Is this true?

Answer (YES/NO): NO